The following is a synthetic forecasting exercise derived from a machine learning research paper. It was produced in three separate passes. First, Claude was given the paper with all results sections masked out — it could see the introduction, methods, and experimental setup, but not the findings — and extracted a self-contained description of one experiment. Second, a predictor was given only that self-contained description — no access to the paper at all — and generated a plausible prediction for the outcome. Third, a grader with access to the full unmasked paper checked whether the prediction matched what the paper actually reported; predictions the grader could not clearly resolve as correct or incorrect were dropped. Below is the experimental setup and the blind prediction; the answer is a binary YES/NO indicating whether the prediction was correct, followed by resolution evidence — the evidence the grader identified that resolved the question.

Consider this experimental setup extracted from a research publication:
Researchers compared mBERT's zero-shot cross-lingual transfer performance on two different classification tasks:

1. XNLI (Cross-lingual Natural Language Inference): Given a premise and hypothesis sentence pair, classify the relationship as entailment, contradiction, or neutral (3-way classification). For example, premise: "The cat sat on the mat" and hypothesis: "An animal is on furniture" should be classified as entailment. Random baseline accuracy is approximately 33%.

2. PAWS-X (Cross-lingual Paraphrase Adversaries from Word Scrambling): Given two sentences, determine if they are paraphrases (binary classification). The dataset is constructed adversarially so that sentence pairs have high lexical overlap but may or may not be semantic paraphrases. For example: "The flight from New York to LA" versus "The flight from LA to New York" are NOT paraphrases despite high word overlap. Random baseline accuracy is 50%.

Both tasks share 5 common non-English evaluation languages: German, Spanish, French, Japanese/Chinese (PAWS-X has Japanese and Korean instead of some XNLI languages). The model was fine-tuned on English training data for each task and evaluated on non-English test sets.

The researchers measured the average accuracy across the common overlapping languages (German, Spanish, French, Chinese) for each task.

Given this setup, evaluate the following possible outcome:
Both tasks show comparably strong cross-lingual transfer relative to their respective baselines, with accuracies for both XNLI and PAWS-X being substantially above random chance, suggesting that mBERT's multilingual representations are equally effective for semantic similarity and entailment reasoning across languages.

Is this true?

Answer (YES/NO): YES